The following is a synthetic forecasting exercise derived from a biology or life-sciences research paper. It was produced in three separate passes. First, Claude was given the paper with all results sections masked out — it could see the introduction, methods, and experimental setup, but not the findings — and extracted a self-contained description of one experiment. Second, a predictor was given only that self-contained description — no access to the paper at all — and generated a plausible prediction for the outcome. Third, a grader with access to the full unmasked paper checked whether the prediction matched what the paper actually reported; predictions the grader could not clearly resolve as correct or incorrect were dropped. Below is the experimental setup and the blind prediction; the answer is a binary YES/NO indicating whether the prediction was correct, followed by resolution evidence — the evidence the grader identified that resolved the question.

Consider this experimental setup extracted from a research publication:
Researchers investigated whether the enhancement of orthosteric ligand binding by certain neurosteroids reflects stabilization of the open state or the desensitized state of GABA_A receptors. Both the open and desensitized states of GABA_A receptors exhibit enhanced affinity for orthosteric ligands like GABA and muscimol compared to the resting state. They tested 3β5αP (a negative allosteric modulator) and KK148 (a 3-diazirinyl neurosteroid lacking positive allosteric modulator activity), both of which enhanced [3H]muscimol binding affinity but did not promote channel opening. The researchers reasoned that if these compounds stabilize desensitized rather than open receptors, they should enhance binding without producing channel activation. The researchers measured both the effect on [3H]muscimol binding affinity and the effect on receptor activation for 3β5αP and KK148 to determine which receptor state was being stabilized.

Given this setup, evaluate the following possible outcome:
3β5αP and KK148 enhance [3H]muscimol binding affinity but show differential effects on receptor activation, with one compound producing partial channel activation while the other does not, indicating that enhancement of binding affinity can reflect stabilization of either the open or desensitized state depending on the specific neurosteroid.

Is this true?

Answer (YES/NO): NO